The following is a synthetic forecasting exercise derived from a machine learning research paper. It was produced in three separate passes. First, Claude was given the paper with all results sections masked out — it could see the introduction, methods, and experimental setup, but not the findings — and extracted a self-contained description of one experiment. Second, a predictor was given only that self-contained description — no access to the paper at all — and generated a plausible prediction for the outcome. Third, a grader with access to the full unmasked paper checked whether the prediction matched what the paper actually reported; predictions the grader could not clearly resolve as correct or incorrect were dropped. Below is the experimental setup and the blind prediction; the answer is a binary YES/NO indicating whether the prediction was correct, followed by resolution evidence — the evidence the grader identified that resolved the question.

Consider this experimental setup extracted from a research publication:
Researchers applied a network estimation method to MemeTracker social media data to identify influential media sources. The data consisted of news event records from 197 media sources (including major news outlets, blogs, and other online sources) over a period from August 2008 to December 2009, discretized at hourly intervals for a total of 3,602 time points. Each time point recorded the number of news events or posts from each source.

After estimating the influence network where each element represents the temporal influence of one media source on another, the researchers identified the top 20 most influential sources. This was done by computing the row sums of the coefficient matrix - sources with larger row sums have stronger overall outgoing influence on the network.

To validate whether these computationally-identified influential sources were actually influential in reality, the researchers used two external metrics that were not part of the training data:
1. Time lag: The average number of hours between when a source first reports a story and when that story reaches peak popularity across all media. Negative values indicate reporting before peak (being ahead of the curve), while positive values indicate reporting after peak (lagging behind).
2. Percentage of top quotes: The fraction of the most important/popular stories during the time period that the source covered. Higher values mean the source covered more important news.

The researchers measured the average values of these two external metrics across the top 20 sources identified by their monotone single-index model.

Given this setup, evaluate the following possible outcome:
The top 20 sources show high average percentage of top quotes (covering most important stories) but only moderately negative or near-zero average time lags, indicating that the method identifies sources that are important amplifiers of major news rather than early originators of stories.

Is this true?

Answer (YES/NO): NO